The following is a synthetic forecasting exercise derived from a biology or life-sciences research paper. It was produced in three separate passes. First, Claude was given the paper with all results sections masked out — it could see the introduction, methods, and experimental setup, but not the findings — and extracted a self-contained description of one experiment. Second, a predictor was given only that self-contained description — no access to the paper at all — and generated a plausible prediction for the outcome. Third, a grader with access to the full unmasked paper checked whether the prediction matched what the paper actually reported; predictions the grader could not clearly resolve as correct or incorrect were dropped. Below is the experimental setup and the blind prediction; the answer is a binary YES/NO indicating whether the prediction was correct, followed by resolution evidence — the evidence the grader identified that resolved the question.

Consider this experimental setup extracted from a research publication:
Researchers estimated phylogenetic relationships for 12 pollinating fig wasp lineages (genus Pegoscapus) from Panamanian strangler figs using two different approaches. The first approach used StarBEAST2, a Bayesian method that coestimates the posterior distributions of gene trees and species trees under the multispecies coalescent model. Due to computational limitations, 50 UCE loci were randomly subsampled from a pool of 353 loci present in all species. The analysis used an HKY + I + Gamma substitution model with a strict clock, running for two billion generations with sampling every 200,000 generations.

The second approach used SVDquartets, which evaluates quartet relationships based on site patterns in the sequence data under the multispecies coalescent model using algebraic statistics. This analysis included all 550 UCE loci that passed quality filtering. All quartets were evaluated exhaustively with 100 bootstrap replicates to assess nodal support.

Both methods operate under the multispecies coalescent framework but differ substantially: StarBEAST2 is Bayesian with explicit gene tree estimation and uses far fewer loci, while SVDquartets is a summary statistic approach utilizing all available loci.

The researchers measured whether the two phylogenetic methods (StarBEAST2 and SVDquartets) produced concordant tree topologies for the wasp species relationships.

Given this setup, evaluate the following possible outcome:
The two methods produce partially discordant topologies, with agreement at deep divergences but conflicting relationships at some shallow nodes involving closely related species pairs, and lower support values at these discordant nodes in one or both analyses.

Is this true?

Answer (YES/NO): NO